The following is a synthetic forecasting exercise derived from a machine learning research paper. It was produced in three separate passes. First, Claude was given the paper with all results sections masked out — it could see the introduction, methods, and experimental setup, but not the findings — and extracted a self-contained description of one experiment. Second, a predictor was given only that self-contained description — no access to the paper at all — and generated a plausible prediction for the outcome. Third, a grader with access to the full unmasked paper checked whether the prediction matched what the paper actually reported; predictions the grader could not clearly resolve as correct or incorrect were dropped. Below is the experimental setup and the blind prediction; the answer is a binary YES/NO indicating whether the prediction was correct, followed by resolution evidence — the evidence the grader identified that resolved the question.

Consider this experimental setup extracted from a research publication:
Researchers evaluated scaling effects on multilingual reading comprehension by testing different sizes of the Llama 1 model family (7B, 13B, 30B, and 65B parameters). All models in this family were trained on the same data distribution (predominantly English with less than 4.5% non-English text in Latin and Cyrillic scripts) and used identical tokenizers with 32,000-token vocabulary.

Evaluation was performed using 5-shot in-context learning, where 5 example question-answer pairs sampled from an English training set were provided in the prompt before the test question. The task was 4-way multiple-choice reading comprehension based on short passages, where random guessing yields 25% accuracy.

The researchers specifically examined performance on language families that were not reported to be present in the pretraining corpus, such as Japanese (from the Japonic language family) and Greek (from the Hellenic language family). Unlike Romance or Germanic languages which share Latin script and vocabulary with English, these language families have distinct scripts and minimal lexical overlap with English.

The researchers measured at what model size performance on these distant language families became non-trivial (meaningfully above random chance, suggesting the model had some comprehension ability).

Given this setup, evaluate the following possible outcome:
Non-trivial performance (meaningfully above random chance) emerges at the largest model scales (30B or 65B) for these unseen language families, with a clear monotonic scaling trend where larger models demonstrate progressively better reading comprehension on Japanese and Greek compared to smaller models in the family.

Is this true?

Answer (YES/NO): YES